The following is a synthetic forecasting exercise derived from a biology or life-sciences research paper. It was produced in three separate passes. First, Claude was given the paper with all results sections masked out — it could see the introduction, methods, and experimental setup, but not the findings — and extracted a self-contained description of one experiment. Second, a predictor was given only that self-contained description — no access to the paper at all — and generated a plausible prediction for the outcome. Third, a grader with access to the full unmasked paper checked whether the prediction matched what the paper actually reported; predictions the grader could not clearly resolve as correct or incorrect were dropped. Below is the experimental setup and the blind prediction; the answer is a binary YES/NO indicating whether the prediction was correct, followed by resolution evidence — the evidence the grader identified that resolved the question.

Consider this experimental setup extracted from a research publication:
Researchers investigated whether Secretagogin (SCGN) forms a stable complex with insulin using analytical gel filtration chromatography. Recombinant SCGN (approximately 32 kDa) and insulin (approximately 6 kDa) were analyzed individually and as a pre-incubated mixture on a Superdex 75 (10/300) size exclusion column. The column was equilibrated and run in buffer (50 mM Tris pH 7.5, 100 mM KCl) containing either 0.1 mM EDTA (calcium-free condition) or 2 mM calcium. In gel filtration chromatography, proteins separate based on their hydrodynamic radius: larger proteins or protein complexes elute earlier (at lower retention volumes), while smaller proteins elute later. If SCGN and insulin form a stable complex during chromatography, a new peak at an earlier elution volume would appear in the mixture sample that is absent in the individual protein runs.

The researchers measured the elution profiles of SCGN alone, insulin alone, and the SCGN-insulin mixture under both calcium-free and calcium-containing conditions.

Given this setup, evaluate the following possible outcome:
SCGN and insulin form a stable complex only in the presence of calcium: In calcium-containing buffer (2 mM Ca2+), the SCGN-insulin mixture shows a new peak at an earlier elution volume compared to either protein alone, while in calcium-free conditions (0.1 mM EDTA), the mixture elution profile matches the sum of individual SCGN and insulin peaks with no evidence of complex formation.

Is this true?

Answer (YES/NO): YES